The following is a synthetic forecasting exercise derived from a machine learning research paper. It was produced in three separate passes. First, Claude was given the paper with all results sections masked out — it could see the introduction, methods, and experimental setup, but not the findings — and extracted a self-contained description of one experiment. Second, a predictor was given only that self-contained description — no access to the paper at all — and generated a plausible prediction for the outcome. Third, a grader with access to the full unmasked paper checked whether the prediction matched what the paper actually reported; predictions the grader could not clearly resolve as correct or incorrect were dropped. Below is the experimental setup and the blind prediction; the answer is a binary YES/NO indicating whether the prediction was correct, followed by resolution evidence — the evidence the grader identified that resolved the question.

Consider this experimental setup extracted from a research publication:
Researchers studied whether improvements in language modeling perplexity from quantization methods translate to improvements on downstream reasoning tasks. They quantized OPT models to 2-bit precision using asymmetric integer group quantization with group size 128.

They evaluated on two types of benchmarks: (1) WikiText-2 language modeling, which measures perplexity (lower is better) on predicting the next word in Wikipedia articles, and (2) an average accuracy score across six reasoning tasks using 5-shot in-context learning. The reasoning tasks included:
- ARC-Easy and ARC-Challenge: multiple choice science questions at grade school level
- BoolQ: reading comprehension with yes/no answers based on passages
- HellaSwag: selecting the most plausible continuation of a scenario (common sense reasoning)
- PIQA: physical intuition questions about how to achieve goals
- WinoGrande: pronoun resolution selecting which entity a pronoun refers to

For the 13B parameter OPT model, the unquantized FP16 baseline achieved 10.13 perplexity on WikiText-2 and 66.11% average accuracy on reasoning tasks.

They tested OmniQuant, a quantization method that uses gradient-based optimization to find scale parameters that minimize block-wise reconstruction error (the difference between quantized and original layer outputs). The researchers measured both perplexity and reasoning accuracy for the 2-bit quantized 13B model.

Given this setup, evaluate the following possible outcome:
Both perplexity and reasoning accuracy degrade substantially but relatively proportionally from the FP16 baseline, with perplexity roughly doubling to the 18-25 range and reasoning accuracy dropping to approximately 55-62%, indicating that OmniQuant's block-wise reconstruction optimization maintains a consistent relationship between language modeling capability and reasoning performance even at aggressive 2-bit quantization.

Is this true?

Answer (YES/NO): NO